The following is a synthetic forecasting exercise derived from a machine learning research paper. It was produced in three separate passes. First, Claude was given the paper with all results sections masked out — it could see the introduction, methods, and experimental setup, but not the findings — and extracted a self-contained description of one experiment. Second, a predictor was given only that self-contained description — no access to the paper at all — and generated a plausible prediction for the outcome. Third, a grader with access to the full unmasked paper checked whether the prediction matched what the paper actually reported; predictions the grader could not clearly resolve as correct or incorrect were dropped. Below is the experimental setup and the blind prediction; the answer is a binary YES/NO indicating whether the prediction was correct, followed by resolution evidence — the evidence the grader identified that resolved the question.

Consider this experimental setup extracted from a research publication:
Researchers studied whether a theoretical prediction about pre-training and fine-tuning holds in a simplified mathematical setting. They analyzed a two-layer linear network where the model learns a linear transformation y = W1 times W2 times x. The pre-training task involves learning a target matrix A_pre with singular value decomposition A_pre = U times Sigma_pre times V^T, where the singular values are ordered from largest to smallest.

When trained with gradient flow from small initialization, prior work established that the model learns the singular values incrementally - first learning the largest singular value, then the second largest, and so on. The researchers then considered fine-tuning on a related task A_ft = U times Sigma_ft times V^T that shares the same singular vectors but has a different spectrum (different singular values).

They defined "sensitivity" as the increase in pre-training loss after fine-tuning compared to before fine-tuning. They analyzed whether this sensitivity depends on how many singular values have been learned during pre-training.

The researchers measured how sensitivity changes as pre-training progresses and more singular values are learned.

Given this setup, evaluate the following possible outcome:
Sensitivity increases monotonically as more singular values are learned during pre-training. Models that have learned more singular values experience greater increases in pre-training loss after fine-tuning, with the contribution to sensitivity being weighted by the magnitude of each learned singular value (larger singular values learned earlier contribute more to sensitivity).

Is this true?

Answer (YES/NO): NO